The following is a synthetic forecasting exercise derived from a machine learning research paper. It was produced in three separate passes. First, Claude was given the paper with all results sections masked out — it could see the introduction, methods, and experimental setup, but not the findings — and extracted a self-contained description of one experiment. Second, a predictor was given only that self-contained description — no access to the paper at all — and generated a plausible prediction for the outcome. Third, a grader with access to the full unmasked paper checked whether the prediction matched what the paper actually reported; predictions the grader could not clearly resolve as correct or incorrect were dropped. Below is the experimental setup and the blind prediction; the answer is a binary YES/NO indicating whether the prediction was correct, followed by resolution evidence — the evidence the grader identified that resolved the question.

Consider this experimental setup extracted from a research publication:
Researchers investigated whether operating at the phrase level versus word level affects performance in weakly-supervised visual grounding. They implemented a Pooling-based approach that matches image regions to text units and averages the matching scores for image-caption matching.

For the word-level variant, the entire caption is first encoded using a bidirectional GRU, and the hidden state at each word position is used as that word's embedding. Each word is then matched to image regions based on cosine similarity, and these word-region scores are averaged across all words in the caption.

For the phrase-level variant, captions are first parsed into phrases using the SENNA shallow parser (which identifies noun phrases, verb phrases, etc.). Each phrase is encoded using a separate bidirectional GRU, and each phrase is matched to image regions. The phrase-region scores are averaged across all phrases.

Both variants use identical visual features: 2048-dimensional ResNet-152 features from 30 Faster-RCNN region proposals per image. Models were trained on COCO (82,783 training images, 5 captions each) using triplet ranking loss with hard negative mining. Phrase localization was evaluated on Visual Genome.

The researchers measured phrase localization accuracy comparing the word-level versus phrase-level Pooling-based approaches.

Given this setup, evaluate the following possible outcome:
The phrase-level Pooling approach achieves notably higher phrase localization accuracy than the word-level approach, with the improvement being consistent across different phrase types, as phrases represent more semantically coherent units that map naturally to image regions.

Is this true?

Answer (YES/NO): NO